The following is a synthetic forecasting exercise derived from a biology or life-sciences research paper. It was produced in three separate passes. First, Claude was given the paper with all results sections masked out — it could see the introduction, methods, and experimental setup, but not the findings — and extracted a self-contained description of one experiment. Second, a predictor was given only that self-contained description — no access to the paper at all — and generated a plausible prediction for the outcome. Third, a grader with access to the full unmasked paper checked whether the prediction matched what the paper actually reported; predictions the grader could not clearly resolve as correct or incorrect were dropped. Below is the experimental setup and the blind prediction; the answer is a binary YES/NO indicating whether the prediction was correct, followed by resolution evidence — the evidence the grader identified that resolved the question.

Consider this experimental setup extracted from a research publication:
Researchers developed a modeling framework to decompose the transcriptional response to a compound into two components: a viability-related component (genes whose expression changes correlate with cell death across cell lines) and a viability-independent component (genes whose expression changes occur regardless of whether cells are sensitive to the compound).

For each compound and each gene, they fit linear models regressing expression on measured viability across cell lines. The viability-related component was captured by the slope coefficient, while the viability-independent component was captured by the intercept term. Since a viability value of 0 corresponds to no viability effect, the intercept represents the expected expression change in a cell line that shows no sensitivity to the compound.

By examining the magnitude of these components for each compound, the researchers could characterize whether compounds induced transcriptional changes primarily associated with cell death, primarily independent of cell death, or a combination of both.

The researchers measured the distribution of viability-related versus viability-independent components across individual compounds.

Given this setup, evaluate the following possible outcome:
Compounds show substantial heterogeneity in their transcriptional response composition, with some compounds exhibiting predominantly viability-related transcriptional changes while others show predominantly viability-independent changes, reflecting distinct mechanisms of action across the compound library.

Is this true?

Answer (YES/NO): NO